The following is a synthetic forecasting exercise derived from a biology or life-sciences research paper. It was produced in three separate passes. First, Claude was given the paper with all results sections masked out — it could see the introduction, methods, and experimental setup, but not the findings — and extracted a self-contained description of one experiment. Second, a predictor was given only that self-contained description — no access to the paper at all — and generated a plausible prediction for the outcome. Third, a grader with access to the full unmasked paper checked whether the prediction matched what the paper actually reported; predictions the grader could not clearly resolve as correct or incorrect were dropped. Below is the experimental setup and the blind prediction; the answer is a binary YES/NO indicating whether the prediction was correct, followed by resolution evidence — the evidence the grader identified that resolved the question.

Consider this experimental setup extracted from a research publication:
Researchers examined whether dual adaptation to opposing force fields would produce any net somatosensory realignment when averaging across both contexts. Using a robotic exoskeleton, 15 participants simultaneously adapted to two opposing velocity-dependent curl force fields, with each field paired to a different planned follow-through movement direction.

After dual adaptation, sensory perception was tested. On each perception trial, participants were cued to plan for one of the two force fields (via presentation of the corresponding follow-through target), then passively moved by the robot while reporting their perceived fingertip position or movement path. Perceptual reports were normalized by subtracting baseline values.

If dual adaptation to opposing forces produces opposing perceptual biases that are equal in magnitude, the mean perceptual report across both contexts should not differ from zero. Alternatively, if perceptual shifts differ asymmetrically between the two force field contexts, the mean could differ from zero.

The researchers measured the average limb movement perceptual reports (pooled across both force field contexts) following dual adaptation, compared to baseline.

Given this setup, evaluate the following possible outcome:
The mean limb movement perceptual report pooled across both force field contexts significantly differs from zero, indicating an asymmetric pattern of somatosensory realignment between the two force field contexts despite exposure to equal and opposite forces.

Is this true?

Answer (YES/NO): NO